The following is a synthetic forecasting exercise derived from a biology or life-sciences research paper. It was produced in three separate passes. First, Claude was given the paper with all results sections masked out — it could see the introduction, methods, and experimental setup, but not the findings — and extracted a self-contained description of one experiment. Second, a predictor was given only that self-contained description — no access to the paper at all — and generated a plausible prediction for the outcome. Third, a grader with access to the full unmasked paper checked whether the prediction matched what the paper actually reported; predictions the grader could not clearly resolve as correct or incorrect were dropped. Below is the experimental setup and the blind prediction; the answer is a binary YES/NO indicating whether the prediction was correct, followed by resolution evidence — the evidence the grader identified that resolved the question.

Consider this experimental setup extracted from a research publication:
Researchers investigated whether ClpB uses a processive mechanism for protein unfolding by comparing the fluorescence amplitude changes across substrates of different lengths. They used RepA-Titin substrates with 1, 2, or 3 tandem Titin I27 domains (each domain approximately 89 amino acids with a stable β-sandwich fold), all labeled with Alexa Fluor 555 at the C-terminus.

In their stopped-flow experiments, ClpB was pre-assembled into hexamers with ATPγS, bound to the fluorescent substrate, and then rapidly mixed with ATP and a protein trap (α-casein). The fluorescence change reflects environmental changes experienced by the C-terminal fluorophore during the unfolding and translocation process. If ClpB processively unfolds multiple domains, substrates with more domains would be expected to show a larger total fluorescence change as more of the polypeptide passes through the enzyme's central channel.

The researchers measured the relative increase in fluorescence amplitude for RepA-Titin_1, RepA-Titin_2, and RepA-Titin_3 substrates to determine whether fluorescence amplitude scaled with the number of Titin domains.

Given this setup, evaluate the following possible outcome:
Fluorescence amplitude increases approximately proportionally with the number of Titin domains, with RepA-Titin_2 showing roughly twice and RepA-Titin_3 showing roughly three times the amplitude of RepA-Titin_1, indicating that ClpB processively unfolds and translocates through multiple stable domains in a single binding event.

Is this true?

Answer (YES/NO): NO